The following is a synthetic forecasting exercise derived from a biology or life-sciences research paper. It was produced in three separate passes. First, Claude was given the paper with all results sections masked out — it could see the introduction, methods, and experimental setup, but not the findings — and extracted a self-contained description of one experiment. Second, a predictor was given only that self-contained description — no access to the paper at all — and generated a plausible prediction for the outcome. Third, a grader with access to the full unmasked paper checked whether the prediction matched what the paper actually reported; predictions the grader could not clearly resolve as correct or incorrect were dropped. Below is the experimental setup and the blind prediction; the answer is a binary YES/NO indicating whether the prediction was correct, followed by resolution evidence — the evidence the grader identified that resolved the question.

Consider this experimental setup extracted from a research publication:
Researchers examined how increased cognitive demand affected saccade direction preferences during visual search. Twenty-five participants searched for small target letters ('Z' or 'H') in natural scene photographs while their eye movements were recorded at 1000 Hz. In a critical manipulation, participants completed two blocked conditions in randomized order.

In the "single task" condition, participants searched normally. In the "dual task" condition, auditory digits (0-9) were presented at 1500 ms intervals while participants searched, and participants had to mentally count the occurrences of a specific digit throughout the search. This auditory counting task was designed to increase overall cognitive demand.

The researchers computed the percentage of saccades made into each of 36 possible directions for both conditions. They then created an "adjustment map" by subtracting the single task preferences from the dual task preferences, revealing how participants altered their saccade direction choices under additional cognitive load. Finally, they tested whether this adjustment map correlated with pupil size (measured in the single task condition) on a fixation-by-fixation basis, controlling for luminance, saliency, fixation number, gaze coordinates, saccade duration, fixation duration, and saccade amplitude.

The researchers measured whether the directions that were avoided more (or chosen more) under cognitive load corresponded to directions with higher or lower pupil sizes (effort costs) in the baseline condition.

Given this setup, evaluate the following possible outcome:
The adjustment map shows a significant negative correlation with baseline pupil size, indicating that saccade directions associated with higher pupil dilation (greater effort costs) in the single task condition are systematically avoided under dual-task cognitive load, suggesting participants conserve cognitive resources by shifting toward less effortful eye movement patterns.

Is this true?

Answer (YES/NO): YES